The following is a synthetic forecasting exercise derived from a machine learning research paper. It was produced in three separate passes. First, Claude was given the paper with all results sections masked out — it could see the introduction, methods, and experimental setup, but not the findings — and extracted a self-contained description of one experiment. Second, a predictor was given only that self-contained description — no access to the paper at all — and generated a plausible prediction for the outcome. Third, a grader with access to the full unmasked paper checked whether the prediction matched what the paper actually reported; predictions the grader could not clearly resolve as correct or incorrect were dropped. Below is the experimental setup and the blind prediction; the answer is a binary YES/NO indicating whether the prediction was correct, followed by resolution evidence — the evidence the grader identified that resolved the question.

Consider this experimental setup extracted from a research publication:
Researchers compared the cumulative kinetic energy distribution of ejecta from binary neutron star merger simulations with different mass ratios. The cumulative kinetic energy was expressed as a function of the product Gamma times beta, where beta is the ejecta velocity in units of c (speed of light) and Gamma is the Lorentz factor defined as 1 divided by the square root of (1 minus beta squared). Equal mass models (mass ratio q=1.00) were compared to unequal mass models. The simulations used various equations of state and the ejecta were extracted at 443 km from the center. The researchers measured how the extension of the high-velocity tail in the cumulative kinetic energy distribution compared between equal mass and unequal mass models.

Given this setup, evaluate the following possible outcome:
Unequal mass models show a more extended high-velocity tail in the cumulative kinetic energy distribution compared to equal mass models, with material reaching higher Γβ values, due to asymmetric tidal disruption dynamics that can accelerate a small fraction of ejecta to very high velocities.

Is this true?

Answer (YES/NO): NO